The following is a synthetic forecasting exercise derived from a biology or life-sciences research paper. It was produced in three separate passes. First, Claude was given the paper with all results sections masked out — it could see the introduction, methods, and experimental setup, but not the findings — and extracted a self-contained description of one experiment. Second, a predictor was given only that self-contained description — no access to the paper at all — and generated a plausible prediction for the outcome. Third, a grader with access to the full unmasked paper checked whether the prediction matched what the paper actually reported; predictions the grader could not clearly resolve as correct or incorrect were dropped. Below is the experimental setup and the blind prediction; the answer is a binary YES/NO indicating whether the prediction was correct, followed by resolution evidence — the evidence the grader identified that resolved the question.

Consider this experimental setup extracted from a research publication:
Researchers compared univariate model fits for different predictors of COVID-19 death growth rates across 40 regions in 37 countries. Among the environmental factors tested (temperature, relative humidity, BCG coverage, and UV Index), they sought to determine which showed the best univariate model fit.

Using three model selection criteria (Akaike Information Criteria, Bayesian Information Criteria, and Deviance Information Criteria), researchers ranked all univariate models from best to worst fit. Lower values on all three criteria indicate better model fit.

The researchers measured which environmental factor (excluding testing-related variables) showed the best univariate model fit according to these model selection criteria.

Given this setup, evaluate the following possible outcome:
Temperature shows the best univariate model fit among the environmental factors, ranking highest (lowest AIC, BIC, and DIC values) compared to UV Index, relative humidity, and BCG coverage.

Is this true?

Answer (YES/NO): NO